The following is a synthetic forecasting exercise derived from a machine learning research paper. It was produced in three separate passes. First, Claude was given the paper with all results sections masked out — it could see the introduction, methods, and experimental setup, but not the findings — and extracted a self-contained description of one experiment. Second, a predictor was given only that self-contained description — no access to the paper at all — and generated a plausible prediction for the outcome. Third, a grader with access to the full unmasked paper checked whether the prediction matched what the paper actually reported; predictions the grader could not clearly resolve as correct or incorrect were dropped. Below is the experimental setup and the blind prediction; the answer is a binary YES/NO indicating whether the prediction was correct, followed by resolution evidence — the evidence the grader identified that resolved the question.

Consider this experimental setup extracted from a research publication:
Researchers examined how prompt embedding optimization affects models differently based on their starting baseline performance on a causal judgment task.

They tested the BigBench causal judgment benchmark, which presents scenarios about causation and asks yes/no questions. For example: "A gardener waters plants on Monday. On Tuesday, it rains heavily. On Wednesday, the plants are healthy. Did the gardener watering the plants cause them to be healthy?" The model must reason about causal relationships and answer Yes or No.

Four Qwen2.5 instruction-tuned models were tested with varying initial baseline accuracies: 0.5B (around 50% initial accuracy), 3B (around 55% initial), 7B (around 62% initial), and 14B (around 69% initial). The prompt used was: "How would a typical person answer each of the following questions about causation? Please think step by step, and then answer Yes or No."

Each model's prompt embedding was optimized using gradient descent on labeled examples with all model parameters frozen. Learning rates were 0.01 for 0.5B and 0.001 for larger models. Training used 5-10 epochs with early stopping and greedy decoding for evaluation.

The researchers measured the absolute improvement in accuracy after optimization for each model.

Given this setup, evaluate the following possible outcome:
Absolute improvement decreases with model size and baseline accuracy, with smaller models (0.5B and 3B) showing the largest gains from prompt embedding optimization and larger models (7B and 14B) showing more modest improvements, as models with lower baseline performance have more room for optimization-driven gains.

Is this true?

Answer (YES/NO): YES